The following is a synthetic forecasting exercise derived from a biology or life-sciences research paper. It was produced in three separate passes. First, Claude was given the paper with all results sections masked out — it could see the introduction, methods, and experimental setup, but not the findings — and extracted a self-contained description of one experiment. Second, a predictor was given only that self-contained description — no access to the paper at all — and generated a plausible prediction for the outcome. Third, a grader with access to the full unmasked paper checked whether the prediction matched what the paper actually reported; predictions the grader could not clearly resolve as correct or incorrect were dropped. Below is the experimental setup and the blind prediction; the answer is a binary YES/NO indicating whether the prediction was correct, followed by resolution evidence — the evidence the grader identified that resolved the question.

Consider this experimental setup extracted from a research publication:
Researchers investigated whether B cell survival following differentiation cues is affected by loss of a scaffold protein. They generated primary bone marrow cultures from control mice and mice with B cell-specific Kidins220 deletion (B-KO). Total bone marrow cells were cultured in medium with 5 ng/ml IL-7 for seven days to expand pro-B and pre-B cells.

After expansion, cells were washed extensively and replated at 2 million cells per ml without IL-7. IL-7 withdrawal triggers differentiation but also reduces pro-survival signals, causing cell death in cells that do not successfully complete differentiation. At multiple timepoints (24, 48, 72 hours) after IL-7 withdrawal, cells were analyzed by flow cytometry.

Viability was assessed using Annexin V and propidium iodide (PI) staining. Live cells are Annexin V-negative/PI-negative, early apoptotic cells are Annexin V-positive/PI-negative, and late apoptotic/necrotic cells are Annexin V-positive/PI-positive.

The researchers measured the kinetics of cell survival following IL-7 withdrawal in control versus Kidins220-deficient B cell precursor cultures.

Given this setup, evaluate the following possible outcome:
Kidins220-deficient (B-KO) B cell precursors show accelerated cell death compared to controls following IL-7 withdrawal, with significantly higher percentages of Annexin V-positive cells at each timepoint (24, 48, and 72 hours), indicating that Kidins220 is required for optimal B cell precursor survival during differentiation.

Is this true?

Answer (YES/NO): YES